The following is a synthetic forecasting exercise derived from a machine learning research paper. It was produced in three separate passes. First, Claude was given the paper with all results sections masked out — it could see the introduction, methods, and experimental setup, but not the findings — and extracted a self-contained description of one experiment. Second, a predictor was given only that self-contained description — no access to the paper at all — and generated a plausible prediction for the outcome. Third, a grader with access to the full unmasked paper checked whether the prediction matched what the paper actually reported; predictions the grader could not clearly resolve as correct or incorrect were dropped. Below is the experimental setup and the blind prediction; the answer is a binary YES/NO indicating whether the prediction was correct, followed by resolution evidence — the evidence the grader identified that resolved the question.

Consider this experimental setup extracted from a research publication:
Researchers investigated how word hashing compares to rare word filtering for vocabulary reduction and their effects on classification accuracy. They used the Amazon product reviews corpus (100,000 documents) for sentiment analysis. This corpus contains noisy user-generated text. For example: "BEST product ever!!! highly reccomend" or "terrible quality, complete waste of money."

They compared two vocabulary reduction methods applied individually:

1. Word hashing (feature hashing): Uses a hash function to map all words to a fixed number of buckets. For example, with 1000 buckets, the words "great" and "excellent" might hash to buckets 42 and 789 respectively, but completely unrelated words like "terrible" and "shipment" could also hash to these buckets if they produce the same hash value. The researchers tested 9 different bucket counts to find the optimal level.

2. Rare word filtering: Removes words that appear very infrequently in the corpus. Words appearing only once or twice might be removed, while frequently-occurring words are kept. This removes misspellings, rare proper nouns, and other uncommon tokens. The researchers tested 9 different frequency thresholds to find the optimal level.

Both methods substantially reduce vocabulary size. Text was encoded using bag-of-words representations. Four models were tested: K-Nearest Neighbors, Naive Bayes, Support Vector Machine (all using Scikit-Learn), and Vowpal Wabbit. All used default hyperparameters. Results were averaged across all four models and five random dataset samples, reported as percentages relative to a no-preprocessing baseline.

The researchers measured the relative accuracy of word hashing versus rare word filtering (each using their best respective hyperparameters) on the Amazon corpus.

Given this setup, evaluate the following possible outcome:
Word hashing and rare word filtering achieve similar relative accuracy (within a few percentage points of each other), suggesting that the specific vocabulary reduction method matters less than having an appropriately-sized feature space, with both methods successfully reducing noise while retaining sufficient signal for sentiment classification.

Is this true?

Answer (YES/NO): YES